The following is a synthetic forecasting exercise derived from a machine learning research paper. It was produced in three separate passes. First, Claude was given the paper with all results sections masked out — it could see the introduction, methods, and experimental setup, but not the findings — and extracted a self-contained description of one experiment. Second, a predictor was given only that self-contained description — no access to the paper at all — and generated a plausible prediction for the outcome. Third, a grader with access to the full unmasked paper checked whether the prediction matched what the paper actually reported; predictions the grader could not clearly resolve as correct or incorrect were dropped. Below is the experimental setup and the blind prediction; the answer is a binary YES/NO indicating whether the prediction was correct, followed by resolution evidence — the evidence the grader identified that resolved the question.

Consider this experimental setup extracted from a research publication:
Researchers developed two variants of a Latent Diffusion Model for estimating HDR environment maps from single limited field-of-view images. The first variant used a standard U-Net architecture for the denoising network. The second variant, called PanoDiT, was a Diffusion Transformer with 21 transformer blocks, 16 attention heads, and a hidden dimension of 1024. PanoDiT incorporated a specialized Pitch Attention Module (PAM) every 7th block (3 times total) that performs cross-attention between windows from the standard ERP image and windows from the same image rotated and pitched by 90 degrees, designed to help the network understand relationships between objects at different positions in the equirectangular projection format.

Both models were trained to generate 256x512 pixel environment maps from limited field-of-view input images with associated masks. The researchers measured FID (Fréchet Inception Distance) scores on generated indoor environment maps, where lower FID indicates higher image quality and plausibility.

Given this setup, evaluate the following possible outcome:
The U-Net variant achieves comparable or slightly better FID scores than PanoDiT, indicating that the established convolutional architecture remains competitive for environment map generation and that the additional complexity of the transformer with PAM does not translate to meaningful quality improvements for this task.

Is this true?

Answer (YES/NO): NO